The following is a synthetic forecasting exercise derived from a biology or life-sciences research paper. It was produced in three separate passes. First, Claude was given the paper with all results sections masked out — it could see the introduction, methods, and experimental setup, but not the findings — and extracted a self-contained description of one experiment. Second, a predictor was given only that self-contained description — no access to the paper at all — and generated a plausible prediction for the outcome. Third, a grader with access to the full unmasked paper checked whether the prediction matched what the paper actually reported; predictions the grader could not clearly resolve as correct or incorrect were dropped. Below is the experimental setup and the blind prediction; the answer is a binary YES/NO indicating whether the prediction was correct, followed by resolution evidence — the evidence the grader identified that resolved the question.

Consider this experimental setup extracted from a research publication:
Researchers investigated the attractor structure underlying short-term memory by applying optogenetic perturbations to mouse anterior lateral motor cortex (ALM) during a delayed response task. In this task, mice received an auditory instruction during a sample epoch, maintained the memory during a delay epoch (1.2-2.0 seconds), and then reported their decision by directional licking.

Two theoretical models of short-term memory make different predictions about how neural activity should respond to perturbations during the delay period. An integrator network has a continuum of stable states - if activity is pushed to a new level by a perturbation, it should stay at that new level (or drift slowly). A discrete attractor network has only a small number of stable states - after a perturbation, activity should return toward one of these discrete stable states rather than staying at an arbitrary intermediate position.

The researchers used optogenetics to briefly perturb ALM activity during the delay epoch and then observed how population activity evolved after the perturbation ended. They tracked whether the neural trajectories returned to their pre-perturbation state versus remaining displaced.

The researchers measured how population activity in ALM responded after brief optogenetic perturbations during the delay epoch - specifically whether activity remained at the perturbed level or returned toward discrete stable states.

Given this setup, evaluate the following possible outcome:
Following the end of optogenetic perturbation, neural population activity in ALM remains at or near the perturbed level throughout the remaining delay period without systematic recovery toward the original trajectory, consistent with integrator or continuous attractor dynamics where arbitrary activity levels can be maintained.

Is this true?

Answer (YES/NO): NO